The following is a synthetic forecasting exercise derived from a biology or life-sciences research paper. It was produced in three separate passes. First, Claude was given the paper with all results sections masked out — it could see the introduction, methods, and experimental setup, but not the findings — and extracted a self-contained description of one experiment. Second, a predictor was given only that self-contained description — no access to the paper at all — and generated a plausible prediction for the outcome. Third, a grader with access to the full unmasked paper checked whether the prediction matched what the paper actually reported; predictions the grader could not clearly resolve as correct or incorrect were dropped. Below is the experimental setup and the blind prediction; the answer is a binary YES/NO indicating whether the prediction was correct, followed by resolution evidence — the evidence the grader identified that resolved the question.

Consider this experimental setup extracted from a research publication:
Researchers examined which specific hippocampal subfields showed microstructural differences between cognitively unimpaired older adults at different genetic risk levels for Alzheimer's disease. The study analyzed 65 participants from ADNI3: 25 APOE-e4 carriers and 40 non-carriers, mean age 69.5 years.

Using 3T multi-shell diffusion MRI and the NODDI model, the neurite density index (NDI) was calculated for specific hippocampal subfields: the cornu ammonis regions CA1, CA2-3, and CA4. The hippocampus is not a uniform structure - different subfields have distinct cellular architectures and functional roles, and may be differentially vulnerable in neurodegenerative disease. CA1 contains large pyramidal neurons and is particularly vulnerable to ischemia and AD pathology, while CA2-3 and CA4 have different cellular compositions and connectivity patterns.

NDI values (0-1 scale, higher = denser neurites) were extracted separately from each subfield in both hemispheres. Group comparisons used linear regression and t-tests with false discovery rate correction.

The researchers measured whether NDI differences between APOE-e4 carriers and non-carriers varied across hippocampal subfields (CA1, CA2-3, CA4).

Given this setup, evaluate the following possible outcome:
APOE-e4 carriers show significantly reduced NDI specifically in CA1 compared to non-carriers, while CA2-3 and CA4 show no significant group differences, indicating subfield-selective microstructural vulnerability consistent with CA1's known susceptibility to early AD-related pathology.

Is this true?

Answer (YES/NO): NO